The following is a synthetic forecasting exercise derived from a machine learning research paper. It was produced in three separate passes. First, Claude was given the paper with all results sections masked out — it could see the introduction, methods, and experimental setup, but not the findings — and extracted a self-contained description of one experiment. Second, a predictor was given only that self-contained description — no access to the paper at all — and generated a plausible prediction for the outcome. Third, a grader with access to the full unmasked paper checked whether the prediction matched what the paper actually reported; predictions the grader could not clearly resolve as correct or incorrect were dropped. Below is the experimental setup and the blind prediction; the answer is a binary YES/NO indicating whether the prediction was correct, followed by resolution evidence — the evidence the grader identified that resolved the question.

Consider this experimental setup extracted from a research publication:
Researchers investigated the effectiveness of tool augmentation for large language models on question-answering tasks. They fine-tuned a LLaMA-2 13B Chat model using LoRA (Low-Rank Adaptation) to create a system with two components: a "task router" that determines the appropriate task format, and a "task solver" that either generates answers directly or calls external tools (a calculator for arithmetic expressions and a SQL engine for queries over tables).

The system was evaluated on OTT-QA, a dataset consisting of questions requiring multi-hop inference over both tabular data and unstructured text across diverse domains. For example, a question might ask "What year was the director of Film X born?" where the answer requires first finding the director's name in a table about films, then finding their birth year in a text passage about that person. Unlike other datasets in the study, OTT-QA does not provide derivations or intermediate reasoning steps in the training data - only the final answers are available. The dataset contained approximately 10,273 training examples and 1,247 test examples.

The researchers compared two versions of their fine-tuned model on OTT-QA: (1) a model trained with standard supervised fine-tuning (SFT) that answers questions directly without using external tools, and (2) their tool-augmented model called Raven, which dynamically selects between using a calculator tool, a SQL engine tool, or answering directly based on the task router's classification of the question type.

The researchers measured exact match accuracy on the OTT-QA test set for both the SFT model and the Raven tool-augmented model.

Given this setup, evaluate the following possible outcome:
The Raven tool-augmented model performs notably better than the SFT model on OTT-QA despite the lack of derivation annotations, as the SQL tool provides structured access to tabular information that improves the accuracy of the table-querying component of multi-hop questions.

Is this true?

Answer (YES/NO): NO